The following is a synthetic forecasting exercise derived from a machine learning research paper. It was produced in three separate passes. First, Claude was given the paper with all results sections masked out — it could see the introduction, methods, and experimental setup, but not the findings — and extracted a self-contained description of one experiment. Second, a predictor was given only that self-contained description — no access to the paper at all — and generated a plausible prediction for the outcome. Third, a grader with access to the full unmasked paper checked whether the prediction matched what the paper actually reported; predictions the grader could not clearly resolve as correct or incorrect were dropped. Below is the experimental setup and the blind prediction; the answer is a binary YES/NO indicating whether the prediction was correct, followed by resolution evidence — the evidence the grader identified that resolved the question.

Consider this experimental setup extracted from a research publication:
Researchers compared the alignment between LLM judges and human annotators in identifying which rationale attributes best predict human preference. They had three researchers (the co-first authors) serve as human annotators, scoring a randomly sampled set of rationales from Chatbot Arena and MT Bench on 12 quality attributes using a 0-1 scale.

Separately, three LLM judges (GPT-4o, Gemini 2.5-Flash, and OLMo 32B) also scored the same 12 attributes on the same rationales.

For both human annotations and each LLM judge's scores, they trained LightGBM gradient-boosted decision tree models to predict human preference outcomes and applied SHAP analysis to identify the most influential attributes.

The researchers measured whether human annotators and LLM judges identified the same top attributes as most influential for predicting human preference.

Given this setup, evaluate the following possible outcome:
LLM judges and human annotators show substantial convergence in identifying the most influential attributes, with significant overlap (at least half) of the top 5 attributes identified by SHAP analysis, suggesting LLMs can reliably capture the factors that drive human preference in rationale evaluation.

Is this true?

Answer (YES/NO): YES